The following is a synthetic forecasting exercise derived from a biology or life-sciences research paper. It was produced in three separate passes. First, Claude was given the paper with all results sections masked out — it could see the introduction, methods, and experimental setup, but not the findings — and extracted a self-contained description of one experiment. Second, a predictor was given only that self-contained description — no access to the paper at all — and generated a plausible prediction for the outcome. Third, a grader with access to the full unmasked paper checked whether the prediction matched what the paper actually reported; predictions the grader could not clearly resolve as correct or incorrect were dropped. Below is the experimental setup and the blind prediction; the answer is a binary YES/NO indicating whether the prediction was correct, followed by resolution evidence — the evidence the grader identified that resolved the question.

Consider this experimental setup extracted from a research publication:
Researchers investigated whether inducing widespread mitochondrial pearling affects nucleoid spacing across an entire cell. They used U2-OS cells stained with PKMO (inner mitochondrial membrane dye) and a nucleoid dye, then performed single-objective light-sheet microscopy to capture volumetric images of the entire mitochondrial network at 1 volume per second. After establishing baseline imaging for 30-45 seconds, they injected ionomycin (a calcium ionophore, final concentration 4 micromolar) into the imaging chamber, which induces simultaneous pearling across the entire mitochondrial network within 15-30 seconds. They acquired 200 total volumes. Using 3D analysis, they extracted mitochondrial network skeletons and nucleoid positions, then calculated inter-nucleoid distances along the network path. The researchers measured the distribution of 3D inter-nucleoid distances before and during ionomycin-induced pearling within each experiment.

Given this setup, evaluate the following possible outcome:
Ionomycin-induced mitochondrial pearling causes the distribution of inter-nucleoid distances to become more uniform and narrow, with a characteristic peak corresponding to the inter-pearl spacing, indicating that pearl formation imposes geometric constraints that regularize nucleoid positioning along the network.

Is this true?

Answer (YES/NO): YES